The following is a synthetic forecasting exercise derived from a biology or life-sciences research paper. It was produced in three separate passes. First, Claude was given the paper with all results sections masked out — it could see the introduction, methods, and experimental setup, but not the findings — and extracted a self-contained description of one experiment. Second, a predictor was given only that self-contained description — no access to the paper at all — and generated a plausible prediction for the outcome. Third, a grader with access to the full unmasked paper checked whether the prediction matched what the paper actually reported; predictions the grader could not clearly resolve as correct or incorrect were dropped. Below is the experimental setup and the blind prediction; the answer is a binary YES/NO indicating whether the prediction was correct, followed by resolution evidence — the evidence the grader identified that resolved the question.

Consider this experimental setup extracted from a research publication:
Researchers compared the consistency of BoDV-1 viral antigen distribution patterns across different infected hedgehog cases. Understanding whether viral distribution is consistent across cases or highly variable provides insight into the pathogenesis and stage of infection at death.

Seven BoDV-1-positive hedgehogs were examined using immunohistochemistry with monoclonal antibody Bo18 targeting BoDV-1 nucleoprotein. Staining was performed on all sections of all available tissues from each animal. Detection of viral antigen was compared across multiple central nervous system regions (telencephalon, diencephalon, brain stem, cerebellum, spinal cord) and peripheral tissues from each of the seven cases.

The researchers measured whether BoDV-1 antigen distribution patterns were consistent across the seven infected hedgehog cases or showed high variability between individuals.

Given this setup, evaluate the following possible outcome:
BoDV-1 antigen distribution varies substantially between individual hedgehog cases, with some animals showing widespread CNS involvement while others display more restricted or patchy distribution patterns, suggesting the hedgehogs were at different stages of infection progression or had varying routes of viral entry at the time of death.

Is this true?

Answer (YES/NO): NO